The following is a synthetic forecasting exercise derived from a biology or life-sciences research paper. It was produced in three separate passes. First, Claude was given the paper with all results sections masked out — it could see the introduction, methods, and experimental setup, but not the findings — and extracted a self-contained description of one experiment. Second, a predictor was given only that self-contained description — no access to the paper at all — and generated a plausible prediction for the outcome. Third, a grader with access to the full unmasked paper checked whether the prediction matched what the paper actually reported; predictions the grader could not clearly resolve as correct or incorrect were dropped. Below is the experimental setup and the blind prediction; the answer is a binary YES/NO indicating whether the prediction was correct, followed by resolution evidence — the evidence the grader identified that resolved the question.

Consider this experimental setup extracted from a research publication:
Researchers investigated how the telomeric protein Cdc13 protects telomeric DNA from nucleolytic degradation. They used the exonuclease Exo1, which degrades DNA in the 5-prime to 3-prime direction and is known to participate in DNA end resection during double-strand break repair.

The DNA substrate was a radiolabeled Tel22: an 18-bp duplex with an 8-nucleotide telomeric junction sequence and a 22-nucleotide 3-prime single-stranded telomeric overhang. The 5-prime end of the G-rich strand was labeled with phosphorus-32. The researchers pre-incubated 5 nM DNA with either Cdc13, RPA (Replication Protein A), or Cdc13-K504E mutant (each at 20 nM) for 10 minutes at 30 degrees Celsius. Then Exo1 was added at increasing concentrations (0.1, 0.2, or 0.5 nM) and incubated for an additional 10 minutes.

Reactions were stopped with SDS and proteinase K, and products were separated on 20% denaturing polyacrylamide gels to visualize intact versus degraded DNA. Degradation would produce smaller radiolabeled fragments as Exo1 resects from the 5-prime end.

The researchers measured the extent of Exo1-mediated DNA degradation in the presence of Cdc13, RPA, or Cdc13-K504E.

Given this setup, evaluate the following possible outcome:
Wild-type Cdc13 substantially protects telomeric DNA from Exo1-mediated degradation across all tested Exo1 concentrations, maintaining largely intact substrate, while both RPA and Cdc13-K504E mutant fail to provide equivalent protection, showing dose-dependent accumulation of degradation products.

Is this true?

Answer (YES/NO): YES